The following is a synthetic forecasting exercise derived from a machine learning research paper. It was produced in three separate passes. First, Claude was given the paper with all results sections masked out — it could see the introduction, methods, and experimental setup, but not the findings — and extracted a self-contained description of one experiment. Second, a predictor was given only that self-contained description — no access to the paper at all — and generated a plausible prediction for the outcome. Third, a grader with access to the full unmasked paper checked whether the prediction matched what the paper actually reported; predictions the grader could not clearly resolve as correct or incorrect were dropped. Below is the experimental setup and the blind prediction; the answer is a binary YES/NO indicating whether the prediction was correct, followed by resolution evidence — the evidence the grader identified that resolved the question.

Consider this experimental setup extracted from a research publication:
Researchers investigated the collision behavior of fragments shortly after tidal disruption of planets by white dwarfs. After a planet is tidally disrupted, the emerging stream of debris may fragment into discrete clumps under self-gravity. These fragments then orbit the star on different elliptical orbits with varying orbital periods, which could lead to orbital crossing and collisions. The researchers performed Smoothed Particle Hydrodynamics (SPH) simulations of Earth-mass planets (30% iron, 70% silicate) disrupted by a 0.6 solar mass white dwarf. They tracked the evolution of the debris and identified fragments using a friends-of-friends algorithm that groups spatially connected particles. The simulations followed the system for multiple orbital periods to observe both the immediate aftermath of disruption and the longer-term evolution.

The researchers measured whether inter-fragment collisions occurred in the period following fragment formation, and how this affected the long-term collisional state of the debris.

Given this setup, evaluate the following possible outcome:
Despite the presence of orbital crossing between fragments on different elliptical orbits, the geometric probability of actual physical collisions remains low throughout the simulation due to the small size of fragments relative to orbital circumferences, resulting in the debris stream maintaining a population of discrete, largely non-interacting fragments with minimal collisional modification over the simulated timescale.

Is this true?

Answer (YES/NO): NO